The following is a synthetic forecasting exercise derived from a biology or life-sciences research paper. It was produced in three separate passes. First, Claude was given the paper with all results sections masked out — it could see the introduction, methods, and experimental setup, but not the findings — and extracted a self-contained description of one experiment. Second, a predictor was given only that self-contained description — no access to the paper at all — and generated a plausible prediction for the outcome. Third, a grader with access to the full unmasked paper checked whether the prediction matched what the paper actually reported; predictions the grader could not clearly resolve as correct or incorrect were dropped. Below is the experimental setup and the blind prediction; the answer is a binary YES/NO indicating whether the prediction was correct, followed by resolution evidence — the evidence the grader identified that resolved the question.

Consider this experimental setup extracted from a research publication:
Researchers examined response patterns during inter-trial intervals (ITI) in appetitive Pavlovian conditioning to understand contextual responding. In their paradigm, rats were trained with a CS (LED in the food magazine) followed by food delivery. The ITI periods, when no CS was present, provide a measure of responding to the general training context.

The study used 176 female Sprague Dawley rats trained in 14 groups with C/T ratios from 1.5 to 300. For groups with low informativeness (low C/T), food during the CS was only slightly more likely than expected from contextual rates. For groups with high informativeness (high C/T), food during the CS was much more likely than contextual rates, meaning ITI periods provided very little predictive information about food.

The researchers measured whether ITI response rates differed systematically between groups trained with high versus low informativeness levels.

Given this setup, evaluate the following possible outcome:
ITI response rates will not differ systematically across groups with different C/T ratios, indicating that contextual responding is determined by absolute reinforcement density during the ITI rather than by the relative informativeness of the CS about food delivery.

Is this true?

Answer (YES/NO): YES